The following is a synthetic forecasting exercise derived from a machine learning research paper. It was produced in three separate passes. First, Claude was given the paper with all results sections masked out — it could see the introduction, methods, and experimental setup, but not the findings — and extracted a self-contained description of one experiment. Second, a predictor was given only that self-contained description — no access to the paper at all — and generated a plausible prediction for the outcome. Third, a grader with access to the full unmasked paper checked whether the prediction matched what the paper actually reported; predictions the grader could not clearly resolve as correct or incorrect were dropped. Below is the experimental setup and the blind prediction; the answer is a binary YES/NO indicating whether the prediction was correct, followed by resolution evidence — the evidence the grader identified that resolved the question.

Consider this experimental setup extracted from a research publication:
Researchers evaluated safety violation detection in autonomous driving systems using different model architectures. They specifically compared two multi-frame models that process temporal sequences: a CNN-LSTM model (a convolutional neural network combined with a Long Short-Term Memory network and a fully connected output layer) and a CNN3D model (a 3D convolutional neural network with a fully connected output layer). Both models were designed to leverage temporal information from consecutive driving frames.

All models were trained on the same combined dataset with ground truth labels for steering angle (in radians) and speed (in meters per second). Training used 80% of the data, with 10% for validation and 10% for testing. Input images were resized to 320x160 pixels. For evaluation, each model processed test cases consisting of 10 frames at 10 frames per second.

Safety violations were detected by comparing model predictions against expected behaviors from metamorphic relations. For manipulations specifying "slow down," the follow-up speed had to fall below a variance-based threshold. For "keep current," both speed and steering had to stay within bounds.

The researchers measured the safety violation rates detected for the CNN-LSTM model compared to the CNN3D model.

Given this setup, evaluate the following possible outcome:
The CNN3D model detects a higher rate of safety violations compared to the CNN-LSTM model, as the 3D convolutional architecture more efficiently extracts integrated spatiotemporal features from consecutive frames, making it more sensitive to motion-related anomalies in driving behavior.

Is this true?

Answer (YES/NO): NO